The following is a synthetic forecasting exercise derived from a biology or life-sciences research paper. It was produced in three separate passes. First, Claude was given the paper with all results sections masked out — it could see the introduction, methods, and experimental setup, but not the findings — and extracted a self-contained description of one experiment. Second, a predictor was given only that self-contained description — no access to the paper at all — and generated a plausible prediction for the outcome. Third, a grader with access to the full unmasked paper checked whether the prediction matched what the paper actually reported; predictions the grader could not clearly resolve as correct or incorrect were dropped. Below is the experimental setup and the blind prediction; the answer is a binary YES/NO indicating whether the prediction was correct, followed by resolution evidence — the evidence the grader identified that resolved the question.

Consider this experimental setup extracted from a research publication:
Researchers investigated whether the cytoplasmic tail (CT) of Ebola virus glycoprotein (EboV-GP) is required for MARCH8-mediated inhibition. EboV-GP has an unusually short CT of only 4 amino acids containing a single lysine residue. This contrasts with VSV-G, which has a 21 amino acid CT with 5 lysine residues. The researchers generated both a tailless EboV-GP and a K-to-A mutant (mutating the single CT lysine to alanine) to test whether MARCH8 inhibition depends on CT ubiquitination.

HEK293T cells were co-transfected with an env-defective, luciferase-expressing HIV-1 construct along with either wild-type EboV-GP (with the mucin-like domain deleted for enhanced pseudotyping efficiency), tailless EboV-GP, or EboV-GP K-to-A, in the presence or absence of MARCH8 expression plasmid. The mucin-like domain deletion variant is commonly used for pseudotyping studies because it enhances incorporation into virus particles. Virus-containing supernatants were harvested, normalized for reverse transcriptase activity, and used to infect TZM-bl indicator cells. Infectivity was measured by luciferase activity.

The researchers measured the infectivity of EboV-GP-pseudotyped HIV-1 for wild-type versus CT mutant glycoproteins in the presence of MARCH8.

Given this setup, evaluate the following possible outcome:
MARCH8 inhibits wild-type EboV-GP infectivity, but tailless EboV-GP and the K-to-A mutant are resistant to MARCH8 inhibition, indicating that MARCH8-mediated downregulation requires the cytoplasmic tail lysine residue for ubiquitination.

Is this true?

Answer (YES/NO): NO